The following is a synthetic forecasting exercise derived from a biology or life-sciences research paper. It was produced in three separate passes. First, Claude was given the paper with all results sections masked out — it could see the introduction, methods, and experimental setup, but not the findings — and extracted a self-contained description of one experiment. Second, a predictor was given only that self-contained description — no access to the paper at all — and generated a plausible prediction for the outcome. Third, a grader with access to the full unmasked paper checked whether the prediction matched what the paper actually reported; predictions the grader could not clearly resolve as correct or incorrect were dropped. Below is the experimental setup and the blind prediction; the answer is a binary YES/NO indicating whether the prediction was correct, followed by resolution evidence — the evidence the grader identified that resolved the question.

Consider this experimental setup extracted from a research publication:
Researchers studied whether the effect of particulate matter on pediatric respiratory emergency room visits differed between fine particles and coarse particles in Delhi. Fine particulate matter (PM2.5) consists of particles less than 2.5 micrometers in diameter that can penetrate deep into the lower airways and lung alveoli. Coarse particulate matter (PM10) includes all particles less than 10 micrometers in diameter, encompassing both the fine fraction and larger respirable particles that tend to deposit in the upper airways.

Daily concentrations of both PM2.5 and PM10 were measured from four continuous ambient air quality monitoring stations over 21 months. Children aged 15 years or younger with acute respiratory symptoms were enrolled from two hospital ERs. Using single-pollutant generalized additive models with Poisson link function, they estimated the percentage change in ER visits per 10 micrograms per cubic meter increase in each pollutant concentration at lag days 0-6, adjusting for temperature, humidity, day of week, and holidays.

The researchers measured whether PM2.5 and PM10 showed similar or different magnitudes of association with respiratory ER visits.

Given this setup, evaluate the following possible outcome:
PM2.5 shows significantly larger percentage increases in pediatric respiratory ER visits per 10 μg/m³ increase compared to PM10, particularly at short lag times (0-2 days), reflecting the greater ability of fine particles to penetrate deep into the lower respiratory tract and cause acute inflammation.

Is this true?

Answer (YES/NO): NO